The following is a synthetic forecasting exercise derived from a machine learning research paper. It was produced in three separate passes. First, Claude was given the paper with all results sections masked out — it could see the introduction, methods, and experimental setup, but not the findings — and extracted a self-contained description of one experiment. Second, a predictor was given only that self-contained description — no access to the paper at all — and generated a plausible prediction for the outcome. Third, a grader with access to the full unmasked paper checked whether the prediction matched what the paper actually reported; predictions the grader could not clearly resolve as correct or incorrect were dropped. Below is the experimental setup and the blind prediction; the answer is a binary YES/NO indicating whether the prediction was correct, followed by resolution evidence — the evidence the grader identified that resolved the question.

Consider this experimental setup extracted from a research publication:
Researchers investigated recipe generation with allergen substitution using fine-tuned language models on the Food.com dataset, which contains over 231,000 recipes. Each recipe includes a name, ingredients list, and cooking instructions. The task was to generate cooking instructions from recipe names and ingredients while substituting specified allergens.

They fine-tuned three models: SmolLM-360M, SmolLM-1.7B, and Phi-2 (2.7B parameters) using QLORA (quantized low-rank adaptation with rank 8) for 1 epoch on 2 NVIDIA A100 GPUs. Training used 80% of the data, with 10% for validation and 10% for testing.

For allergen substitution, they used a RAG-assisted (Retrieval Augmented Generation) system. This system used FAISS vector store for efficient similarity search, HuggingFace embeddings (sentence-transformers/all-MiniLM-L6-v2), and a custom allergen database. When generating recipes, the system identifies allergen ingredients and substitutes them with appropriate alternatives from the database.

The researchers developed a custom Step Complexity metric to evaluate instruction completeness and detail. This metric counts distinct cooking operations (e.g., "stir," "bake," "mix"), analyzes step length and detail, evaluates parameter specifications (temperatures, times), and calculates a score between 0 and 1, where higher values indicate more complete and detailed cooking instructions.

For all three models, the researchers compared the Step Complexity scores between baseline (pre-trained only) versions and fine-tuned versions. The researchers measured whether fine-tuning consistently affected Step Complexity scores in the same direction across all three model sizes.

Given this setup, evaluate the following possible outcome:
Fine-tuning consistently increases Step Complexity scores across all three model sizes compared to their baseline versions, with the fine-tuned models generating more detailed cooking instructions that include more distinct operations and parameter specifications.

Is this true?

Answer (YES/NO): YES